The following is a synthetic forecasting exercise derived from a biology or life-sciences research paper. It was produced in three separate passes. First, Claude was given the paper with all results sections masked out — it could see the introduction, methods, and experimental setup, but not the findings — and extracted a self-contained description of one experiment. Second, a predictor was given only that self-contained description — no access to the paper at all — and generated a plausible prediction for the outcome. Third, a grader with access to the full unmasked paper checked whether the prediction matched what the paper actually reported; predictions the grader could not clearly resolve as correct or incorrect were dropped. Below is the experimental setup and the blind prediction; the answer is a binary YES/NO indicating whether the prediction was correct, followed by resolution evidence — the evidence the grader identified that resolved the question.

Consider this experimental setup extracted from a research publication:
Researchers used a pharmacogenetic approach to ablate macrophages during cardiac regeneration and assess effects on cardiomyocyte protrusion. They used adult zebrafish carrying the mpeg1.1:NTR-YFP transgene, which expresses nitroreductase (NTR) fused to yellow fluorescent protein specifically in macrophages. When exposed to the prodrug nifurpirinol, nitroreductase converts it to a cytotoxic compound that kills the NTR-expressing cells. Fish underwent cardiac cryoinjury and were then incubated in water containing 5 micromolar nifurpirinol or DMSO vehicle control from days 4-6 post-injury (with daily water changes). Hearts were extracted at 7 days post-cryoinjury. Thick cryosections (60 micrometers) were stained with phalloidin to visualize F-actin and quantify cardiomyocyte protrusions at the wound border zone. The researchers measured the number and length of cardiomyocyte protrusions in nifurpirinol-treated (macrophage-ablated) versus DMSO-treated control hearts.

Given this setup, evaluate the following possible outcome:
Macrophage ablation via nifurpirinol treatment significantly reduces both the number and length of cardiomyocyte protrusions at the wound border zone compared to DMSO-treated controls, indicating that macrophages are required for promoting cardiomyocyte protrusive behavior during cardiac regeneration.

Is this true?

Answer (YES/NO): NO